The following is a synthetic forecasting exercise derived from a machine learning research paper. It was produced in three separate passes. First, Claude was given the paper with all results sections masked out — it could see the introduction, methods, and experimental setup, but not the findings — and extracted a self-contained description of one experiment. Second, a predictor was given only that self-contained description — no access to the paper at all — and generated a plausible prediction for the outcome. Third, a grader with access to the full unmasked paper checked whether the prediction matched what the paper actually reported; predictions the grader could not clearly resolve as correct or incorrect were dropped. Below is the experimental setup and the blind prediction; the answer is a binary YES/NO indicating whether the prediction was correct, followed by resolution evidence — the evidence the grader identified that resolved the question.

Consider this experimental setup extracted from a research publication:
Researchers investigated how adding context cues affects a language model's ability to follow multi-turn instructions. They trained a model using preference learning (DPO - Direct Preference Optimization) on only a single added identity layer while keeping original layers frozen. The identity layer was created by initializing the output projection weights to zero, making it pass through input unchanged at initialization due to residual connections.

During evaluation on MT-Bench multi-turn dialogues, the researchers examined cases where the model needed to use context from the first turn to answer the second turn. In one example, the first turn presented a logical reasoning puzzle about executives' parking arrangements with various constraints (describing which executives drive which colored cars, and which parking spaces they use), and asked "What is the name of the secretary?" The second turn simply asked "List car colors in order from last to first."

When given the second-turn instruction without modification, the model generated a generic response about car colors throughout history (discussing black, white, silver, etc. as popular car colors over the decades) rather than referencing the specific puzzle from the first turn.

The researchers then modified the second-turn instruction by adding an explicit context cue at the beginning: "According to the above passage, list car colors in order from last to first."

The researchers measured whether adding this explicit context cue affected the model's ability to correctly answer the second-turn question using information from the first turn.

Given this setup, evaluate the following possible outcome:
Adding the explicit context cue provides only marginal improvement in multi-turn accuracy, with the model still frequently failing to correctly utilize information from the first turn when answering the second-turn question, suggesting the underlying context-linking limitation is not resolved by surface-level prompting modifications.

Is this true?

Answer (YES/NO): NO